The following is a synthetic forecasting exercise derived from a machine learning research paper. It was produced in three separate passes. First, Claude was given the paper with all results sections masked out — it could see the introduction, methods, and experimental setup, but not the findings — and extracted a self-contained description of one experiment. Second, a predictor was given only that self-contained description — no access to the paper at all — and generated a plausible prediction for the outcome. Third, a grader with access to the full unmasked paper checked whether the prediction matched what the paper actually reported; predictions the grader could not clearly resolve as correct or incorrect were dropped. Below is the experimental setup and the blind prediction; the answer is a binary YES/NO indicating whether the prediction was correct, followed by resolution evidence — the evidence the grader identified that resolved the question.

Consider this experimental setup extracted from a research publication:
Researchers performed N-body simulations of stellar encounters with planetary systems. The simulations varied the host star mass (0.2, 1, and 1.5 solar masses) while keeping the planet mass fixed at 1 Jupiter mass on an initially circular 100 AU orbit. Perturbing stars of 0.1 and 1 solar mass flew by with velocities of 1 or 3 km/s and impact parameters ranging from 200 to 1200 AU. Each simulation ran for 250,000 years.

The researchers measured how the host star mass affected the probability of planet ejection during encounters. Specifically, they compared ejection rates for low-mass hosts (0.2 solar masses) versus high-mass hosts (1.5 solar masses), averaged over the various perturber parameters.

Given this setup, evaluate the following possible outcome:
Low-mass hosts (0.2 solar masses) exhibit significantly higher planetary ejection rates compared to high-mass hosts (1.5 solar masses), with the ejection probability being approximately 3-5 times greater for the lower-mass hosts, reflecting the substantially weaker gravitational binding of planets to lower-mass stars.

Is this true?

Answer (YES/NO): NO